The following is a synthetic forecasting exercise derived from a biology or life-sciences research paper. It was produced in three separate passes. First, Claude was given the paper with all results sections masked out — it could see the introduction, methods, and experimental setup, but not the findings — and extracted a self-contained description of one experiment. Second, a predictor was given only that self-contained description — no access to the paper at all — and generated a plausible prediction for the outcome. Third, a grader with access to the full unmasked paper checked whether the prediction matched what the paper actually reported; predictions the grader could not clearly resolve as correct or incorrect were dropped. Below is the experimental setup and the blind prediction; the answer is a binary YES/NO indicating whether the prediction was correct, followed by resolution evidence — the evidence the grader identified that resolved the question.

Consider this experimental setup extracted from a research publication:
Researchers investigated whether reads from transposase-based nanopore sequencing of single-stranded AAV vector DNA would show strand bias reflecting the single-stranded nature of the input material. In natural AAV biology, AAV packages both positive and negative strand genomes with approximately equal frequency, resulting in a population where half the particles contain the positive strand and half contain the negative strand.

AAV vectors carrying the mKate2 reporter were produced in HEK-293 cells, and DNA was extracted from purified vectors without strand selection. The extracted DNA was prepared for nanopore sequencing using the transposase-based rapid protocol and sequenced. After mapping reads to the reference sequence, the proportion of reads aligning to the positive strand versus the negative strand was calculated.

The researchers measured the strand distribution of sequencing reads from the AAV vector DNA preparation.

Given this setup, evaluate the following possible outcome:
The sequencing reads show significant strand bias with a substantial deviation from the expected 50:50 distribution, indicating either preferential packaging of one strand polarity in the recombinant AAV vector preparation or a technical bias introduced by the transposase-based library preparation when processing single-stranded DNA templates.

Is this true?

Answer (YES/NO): NO